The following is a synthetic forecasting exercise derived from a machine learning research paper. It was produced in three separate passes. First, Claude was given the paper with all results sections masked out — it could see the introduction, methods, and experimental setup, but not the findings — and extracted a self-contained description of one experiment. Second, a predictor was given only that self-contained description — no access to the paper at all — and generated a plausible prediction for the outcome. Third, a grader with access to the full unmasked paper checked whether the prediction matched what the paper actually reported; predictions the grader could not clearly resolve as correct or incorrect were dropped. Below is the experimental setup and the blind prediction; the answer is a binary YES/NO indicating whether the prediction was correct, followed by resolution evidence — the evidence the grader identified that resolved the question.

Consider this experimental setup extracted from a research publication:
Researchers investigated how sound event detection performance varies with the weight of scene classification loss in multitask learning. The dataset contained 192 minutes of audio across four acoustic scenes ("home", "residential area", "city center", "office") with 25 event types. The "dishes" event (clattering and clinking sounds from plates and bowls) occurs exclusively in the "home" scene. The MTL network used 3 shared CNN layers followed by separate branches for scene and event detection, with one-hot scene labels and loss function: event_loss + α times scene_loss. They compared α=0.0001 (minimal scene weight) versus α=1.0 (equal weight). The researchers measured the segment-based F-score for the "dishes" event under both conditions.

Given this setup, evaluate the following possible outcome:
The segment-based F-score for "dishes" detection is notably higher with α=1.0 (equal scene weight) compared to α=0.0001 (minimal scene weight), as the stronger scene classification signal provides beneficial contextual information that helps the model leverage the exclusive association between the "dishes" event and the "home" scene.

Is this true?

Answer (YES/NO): NO